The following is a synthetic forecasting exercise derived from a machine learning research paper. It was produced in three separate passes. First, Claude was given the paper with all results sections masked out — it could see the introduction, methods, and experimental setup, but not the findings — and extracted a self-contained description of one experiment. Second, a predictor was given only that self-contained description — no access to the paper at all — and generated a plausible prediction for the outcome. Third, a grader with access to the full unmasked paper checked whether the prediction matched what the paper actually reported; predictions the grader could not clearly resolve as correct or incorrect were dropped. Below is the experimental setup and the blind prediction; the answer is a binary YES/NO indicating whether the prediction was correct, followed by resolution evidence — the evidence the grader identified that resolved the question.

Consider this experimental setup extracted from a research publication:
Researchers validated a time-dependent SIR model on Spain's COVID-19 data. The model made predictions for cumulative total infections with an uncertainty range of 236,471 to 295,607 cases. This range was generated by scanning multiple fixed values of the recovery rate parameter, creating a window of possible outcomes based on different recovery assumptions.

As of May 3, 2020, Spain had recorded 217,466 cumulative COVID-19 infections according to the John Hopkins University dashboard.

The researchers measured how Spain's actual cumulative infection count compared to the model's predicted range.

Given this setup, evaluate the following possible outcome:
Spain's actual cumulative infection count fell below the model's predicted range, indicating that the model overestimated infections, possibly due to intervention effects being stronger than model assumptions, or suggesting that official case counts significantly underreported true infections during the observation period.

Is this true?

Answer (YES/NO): YES